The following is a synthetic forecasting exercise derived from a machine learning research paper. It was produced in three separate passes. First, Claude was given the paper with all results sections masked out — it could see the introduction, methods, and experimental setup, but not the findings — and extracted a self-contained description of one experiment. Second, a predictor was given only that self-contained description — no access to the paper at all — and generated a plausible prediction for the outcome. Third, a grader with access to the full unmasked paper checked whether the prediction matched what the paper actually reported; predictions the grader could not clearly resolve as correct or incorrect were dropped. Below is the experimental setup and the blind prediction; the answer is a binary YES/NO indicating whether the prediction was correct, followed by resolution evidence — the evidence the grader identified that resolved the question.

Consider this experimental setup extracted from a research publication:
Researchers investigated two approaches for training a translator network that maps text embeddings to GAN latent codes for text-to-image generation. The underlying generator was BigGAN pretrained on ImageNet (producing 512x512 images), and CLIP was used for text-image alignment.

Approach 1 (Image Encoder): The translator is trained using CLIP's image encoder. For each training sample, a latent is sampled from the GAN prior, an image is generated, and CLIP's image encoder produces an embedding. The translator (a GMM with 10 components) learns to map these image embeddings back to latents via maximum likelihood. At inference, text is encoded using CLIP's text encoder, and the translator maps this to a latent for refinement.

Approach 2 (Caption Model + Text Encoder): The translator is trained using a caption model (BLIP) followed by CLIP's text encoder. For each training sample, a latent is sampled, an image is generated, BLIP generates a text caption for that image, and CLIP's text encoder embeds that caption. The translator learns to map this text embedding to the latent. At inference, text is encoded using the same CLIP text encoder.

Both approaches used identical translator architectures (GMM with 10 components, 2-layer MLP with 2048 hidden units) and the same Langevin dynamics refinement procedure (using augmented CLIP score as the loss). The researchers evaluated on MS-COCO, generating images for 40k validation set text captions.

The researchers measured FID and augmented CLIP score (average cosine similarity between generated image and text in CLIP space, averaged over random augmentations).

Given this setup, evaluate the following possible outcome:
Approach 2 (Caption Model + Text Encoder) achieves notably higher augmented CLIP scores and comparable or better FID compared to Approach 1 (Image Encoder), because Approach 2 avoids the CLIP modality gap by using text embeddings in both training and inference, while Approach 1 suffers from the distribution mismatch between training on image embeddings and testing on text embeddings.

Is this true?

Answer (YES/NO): YES